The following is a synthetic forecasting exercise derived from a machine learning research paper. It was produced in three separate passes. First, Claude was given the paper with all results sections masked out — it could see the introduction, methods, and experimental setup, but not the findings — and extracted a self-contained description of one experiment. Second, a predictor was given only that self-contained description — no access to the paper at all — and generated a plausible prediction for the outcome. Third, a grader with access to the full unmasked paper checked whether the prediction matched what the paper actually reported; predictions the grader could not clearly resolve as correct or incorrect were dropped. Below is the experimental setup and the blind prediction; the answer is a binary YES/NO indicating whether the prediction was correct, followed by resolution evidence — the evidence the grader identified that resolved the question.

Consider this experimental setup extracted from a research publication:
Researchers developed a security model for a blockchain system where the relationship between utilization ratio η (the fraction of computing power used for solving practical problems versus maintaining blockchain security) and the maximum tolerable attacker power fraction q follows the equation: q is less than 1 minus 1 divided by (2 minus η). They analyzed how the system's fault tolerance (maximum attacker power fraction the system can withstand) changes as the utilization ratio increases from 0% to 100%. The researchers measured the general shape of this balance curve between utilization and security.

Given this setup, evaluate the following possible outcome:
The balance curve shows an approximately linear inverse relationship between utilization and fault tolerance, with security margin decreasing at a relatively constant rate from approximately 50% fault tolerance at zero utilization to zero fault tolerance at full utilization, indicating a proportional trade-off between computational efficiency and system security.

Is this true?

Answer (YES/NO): NO